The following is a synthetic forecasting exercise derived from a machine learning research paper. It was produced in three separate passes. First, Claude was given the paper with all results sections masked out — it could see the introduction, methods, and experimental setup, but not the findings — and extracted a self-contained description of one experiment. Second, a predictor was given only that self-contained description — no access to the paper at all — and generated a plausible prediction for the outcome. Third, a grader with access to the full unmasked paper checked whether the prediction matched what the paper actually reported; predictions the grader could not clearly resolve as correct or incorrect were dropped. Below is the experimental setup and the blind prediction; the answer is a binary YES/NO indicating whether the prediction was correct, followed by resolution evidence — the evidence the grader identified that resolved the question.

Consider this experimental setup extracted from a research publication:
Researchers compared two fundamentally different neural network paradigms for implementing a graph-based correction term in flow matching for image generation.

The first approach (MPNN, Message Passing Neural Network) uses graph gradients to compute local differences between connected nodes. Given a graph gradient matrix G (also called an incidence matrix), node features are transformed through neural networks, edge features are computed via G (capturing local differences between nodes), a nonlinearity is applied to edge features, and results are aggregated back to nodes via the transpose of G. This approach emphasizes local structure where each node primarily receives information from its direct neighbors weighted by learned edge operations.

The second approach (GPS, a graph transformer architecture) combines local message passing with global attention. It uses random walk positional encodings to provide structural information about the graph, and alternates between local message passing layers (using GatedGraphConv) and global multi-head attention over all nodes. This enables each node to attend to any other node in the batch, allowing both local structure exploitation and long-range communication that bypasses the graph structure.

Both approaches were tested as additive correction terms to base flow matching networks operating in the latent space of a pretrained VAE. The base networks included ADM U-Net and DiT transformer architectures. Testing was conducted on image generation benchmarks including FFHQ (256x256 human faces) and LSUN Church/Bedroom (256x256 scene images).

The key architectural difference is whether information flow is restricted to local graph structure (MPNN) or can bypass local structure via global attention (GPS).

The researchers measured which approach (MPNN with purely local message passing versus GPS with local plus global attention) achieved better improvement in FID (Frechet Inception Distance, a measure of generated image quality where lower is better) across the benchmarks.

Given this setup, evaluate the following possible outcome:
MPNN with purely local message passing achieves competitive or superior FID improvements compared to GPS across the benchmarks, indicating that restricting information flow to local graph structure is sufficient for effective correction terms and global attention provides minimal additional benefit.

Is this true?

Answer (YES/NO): NO